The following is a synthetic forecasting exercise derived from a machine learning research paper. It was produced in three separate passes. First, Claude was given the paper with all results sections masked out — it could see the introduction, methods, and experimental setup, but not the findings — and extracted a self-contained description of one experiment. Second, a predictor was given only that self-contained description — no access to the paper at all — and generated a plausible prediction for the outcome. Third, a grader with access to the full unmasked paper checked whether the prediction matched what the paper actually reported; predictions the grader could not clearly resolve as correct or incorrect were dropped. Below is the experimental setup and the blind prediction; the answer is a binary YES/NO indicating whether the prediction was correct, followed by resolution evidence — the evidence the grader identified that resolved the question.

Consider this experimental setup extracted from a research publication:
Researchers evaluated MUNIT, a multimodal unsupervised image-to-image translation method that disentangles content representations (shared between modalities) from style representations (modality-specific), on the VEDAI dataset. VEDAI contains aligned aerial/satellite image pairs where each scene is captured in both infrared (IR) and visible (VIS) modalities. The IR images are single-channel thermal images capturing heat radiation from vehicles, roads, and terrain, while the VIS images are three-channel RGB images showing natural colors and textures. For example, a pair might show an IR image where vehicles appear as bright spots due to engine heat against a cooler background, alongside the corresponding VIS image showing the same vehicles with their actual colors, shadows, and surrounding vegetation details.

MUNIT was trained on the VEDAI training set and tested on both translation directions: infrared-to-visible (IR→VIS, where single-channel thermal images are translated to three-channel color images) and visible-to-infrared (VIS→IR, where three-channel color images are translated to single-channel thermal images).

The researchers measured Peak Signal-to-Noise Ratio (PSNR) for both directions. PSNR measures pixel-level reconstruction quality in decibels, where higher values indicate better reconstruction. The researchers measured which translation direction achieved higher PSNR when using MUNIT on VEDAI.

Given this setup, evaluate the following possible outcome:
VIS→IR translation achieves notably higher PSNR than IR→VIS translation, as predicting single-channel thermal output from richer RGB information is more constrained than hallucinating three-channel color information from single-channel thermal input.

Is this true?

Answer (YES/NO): YES